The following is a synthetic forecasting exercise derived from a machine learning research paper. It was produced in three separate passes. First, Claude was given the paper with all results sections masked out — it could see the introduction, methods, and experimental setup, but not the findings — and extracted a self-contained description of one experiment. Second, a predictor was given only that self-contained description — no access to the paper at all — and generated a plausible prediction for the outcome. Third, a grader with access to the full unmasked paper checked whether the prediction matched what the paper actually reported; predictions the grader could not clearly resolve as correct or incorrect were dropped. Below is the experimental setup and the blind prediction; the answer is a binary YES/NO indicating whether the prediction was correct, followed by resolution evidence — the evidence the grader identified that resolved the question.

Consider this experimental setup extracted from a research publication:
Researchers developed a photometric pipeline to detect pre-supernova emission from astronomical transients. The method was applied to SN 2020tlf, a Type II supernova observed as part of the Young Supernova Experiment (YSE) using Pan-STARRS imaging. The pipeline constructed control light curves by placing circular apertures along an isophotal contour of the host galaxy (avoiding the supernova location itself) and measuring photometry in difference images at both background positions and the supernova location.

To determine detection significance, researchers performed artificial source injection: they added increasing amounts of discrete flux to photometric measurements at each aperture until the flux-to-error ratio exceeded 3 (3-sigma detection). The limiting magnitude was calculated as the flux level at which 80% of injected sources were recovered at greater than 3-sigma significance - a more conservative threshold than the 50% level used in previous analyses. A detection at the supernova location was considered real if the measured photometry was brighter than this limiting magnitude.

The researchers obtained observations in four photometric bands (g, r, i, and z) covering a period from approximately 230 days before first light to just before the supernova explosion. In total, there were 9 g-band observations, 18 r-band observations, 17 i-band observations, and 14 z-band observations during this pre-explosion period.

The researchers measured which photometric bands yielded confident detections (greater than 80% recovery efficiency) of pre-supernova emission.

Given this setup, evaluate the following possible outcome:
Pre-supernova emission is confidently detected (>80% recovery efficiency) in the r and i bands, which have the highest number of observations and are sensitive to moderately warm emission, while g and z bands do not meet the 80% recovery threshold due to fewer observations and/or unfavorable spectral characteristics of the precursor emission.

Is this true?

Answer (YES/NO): NO